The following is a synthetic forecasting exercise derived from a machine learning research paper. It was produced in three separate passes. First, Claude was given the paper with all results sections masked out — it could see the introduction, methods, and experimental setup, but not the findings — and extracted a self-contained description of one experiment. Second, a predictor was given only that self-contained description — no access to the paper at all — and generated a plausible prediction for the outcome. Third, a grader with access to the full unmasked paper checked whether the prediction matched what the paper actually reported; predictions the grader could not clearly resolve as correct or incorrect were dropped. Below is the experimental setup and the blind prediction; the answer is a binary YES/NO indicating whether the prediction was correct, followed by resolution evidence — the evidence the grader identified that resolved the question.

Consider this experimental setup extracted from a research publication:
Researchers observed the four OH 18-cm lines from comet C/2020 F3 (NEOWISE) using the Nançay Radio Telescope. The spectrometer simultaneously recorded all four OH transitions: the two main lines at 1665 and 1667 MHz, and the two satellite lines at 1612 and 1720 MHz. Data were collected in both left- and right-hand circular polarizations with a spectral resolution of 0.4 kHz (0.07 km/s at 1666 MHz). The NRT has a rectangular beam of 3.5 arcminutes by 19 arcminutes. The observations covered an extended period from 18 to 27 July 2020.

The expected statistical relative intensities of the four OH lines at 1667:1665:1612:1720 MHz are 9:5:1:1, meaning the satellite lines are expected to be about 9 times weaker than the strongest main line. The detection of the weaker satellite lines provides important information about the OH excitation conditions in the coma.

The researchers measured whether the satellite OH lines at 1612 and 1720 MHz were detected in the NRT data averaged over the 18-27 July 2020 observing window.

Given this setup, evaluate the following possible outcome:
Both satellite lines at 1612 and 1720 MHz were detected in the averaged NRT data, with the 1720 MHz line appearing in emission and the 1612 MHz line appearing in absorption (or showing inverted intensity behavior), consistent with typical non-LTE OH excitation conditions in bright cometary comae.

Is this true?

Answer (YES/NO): NO